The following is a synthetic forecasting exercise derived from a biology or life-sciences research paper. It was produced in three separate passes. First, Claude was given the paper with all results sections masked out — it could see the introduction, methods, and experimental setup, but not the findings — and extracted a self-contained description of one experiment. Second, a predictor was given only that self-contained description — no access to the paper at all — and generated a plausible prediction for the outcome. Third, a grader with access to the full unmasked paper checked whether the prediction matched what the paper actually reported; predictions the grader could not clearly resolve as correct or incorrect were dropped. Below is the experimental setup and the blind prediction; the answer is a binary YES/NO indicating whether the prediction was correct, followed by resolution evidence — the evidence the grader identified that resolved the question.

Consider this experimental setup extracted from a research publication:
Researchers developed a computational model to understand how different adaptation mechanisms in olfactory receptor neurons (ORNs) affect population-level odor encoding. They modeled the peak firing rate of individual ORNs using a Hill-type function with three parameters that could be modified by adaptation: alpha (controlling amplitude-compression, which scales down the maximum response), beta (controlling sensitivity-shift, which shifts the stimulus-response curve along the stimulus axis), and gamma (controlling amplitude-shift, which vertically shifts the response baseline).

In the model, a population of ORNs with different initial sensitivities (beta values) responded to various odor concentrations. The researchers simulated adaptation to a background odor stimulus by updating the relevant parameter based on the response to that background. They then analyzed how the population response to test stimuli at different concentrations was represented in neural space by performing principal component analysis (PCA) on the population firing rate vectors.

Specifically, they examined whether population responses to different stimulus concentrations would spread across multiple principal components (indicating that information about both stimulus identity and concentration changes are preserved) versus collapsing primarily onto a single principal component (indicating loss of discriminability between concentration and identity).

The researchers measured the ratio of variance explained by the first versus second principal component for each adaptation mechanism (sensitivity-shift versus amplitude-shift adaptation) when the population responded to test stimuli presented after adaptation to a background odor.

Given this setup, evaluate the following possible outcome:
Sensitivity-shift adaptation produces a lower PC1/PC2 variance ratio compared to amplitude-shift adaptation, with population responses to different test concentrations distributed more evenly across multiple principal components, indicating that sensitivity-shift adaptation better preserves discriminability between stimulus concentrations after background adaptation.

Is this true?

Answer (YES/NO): NO